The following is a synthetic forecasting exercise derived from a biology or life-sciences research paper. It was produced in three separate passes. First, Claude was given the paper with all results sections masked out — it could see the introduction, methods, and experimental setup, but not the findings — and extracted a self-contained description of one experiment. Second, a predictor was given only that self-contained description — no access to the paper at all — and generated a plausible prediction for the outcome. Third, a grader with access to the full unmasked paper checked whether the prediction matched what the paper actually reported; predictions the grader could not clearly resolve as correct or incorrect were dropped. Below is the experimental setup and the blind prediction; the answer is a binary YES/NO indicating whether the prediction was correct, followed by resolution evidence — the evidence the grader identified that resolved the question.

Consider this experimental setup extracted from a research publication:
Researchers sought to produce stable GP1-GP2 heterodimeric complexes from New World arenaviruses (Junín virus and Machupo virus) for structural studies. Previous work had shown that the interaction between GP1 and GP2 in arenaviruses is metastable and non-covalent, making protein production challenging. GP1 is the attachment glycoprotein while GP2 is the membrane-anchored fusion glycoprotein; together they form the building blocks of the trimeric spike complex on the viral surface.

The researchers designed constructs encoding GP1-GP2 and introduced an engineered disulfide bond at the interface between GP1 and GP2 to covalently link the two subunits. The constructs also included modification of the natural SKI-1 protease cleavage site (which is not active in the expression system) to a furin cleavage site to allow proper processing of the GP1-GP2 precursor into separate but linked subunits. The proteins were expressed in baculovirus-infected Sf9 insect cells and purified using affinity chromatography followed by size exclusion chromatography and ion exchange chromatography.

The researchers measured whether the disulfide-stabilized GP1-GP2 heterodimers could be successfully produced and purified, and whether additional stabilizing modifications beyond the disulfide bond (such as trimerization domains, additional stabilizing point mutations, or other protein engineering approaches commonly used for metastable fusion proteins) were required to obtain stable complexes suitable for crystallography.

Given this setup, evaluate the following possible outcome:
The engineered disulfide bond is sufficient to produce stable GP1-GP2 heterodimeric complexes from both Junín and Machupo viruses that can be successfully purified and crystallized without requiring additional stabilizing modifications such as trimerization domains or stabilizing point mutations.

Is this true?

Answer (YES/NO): YES